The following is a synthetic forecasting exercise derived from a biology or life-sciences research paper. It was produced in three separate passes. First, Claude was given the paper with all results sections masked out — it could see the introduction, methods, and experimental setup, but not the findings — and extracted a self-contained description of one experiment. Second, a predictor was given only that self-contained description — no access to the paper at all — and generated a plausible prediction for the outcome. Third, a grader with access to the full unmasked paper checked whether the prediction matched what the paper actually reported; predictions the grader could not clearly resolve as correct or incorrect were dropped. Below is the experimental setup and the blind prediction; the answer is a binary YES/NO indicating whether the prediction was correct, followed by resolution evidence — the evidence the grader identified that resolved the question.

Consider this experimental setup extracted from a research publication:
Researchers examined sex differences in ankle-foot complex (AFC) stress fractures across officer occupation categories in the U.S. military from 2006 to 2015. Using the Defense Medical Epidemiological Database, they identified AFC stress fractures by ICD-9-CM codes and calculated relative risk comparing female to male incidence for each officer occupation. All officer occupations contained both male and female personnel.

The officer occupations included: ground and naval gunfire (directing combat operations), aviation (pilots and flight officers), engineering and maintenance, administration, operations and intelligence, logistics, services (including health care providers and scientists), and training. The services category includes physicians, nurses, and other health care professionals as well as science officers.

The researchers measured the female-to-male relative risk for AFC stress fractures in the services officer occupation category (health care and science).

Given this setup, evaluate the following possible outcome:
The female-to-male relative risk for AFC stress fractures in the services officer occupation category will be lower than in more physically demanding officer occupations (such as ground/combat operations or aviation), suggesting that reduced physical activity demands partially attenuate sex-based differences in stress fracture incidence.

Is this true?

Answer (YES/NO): NO